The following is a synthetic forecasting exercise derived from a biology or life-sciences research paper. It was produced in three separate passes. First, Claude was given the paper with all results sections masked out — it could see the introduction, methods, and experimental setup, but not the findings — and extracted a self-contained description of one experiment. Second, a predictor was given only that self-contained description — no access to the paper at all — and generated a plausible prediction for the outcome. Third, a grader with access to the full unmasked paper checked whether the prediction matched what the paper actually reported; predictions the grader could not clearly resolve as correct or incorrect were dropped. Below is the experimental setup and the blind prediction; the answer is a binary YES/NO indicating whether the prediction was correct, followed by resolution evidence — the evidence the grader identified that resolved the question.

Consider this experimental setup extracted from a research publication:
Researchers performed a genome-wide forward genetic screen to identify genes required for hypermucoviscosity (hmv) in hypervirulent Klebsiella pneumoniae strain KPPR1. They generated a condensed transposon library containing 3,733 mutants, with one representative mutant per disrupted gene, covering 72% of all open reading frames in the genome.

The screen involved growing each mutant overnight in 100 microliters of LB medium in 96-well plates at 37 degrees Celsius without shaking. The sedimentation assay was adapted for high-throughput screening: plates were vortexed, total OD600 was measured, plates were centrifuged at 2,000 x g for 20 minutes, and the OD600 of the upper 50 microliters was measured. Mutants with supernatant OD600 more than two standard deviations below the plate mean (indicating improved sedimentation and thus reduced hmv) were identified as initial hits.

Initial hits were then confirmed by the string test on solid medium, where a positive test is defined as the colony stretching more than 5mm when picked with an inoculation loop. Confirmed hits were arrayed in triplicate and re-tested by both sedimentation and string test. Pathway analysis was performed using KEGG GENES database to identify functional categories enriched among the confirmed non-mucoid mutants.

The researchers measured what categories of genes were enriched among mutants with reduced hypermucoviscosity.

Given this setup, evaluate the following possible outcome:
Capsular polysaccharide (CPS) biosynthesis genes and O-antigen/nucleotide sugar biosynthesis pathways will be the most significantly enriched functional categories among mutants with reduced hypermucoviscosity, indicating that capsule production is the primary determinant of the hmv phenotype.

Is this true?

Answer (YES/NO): NO